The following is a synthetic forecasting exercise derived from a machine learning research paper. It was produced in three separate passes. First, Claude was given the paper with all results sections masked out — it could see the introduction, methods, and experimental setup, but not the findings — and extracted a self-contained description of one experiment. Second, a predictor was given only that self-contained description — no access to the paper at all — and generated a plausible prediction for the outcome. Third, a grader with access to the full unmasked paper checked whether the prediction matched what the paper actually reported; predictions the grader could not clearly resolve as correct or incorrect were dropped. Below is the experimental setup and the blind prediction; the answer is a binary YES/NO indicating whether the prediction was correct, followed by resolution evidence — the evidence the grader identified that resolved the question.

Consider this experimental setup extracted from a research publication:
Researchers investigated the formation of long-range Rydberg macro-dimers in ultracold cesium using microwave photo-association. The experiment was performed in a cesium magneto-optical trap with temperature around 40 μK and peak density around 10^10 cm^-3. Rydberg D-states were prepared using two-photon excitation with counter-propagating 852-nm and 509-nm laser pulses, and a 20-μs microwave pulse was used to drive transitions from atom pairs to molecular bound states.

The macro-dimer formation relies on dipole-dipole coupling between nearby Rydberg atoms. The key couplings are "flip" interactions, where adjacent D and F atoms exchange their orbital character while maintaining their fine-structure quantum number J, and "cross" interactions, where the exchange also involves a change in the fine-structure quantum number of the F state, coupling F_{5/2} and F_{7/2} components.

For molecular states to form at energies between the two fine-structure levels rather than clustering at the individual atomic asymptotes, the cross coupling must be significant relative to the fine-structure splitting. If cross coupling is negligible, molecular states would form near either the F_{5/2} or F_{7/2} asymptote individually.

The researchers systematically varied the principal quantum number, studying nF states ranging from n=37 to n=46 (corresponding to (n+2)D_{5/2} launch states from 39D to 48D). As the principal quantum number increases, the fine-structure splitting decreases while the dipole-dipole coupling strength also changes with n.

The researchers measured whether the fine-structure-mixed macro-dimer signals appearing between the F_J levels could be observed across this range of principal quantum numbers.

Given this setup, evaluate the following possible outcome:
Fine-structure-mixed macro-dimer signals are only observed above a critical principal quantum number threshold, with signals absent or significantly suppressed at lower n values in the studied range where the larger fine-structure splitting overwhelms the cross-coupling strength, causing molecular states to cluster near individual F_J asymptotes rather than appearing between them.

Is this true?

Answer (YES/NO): NO